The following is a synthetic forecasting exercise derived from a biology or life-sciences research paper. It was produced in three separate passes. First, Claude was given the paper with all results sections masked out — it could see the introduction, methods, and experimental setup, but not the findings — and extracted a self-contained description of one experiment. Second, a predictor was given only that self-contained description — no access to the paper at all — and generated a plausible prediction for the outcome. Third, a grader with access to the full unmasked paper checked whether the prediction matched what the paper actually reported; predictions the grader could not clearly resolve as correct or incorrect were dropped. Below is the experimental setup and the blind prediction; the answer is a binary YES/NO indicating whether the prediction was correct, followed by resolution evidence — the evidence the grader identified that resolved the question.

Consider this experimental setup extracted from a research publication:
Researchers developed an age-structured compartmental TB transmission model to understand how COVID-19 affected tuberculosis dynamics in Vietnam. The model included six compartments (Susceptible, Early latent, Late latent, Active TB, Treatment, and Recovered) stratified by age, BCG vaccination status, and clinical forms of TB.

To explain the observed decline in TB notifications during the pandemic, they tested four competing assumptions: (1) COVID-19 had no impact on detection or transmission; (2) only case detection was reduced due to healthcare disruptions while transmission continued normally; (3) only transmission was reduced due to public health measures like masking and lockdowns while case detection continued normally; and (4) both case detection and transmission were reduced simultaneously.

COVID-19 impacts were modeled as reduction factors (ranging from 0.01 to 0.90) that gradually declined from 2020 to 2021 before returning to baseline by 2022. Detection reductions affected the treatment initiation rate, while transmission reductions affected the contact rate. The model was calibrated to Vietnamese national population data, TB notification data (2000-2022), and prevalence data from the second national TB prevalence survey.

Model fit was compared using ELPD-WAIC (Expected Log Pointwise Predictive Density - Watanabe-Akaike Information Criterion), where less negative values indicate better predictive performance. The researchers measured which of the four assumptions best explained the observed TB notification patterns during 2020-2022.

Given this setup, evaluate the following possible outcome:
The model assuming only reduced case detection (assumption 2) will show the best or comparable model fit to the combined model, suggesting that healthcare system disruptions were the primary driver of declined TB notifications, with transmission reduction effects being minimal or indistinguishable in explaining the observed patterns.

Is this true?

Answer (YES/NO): YES